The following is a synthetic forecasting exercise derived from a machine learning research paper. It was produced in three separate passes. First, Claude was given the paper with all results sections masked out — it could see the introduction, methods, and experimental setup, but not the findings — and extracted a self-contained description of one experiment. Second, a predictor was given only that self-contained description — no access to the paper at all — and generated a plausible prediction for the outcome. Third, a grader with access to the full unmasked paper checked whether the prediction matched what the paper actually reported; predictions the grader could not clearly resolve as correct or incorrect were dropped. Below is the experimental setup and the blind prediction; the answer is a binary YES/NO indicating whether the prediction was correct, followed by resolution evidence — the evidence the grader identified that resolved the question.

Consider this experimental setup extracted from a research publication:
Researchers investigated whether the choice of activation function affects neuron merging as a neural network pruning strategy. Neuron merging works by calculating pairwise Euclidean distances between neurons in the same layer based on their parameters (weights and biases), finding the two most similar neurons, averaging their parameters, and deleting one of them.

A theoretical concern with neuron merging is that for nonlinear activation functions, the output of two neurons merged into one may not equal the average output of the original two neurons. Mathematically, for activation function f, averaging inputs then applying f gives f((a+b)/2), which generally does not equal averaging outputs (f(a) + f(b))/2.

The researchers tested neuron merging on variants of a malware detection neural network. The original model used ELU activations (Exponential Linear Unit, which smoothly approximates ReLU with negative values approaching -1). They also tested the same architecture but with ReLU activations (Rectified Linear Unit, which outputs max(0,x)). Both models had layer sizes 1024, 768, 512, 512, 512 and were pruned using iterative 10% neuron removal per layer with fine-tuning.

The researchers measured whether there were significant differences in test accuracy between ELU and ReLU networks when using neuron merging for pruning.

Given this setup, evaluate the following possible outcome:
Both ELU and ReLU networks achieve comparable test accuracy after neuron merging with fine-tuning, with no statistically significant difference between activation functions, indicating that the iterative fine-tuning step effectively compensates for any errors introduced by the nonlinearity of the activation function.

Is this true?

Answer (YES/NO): YES